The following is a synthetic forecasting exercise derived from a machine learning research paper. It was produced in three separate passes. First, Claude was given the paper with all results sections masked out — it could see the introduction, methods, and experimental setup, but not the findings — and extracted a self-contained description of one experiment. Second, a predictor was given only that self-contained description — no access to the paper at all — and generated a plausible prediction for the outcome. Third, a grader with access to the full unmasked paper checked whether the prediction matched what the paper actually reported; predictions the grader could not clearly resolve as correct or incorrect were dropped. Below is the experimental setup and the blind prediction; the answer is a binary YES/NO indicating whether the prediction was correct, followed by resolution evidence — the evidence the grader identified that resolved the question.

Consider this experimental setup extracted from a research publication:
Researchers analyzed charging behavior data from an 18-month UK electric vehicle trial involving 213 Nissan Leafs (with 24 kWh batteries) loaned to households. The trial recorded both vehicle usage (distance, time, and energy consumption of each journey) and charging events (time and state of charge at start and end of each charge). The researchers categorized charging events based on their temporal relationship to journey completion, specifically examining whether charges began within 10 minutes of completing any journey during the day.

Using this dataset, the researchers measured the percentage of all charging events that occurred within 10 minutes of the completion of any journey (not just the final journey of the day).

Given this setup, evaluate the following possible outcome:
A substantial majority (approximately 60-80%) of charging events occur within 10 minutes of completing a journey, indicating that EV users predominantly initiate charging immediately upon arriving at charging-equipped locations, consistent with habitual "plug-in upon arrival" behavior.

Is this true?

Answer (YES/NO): YES